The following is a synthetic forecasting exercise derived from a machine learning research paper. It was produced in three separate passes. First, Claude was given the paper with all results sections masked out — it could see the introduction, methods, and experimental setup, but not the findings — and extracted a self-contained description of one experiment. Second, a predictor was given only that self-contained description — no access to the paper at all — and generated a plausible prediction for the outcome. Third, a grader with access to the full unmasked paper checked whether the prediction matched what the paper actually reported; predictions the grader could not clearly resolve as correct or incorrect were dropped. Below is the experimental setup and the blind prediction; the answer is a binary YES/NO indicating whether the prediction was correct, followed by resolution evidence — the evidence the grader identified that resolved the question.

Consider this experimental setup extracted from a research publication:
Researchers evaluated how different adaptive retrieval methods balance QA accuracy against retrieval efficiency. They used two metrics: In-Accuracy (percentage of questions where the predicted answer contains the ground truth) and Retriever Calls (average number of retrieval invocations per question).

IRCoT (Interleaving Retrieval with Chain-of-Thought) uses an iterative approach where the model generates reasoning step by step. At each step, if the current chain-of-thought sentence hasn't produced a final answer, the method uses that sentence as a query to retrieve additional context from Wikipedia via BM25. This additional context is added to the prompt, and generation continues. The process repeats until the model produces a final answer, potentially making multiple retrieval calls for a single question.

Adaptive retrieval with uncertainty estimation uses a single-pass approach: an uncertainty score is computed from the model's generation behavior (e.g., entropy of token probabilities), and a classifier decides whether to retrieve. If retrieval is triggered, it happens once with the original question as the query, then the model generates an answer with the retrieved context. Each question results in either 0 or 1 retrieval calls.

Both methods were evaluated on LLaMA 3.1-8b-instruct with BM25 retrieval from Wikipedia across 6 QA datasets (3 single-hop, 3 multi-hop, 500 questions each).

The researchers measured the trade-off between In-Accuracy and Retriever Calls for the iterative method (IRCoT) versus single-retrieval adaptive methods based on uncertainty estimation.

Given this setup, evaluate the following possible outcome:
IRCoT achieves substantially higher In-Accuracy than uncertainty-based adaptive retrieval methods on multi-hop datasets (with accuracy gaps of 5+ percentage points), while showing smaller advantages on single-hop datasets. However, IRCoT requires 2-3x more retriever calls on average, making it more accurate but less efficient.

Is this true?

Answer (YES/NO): NO